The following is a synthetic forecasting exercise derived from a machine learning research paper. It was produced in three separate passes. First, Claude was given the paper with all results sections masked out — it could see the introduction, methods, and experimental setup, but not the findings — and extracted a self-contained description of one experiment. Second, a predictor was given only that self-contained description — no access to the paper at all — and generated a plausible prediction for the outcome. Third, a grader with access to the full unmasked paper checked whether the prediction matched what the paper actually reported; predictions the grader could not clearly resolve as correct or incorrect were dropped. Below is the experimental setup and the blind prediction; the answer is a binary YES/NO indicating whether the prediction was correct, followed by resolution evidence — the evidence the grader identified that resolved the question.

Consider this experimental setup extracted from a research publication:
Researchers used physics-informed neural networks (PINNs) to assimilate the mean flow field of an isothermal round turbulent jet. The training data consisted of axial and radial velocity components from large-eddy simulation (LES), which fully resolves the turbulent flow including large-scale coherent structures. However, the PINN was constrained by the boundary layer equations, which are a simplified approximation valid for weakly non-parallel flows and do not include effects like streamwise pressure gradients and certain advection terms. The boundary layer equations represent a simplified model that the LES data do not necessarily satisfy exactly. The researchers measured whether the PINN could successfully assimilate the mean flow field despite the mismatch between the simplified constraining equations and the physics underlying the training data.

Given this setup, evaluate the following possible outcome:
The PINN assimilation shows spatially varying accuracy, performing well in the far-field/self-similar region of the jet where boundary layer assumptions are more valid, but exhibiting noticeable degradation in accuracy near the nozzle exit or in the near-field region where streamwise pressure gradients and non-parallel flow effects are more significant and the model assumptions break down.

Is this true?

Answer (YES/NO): YES